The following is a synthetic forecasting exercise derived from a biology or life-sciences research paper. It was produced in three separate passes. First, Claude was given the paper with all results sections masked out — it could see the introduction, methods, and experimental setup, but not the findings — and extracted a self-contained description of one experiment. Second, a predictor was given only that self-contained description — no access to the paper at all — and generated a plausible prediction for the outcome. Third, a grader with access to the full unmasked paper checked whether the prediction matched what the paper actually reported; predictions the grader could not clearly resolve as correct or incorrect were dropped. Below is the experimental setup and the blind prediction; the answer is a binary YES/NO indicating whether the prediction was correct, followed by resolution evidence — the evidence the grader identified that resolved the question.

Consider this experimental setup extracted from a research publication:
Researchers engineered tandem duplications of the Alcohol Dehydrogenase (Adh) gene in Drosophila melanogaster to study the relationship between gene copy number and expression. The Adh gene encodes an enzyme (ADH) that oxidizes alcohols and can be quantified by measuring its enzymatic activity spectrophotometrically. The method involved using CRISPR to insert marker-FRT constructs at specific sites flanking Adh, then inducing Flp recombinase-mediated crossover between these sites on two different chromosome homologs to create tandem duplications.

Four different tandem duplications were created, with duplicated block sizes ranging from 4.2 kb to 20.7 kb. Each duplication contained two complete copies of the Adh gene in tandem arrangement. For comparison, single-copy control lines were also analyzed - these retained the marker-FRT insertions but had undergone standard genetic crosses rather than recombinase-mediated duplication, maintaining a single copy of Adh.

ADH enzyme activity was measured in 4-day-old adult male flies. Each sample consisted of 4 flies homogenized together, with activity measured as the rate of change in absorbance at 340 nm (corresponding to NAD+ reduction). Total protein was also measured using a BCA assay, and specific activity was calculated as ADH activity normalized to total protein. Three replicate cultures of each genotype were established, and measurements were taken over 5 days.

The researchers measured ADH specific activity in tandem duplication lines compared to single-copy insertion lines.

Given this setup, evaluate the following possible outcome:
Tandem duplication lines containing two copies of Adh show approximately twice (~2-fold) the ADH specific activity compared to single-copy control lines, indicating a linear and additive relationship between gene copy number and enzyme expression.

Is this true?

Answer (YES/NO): NO